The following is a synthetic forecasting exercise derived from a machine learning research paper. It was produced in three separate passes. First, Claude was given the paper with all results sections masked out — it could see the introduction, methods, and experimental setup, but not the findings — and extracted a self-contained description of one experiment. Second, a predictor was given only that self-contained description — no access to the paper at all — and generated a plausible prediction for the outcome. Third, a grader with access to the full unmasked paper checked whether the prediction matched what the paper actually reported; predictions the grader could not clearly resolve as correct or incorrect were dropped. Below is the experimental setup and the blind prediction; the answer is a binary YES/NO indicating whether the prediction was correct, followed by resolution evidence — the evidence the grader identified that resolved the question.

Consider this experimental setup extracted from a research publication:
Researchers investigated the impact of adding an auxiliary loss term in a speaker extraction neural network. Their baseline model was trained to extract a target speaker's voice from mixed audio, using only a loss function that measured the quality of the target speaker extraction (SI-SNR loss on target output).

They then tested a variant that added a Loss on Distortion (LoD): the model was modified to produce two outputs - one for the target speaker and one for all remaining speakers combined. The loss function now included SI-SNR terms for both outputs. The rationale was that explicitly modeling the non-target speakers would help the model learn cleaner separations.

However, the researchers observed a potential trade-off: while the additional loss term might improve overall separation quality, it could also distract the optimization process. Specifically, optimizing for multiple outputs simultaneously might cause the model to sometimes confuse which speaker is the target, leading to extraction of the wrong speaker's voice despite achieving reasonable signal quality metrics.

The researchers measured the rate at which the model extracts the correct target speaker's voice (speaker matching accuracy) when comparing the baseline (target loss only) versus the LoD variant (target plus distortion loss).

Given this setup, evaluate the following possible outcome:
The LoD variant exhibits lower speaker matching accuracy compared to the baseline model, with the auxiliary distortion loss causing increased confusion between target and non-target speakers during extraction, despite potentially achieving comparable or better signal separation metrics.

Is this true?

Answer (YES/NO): YES